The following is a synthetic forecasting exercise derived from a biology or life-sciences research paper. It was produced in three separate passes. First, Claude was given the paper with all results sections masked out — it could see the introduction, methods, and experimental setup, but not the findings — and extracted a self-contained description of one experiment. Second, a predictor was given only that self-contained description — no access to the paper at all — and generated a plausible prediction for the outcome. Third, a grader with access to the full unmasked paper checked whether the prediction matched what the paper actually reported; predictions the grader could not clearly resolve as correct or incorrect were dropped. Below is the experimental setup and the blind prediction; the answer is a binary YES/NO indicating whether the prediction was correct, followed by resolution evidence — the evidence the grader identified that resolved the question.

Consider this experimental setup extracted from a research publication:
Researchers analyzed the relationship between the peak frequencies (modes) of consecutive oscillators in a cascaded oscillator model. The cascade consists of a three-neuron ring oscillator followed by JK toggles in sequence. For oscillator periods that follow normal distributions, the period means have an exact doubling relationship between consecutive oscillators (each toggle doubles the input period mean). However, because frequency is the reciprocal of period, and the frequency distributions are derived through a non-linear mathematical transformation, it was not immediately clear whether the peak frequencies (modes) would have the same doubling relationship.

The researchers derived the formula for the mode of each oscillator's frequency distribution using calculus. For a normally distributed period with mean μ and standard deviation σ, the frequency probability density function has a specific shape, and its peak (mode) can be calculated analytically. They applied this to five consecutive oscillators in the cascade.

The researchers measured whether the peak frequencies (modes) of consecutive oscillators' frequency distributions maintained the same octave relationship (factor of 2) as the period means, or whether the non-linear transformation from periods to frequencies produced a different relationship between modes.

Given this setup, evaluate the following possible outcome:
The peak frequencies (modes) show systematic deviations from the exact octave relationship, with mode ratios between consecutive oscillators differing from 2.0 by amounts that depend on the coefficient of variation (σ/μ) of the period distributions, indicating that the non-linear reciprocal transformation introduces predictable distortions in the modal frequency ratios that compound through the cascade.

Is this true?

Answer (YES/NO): NO